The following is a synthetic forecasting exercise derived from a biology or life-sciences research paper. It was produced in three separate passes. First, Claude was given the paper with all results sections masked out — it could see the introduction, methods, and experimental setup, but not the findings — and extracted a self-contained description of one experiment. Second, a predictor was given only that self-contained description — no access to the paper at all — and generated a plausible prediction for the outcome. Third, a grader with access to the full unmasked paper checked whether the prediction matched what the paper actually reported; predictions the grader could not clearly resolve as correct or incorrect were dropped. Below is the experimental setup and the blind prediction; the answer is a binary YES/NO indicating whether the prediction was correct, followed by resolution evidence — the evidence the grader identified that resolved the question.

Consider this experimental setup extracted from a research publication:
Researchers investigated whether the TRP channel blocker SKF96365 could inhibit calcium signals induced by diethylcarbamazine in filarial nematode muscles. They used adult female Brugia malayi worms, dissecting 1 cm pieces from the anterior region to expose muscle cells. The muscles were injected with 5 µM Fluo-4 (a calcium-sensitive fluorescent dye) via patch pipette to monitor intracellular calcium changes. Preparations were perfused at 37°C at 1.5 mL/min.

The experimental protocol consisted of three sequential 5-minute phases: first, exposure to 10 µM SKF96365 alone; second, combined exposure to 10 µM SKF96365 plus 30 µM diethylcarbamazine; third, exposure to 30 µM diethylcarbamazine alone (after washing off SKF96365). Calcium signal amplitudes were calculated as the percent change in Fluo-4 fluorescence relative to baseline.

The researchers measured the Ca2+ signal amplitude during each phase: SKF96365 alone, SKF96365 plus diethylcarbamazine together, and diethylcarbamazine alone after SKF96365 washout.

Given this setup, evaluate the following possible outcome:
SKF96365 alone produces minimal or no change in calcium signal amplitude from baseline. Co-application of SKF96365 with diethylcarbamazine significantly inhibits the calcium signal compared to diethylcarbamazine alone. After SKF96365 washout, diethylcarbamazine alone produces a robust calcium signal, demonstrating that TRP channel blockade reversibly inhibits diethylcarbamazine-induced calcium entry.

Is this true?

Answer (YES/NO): NO